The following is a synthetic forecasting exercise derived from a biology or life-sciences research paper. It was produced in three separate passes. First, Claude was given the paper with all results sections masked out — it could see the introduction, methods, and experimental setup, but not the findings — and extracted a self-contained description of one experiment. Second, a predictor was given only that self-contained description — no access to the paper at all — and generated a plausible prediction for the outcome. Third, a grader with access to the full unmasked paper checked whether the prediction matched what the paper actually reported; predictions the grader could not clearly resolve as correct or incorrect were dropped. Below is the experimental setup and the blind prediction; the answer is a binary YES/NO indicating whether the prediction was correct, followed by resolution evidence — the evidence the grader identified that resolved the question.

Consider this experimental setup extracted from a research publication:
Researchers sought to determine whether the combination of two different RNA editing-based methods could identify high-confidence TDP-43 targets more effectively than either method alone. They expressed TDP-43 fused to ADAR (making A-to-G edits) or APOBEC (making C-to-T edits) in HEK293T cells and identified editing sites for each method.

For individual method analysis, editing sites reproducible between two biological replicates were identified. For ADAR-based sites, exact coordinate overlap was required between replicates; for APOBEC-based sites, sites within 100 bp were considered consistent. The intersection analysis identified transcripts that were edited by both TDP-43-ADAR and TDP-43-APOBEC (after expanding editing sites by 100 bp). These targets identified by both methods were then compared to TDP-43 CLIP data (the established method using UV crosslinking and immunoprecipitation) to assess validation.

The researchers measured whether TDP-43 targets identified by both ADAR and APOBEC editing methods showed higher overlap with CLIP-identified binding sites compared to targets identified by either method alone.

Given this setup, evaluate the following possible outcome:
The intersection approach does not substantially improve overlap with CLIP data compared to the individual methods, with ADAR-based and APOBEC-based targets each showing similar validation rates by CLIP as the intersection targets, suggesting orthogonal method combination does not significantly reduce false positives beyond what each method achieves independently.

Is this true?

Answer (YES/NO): NO